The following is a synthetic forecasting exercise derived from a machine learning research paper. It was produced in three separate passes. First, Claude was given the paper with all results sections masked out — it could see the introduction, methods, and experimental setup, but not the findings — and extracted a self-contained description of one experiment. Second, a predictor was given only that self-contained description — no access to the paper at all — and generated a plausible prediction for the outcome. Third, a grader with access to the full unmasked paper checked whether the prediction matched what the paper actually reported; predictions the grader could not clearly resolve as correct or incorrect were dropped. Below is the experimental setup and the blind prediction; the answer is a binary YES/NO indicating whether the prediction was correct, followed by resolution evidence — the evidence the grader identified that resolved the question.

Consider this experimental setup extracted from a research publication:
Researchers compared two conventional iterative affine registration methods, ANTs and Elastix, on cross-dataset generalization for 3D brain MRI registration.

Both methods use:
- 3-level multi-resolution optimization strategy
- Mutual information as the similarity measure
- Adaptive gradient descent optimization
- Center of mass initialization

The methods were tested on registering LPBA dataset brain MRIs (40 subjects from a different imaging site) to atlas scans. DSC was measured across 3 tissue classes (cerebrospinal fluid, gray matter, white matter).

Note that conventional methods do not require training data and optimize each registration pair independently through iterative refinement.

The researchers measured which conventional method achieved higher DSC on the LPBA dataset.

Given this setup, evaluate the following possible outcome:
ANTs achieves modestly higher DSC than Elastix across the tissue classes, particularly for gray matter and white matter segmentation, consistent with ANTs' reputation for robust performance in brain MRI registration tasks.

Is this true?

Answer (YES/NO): NO